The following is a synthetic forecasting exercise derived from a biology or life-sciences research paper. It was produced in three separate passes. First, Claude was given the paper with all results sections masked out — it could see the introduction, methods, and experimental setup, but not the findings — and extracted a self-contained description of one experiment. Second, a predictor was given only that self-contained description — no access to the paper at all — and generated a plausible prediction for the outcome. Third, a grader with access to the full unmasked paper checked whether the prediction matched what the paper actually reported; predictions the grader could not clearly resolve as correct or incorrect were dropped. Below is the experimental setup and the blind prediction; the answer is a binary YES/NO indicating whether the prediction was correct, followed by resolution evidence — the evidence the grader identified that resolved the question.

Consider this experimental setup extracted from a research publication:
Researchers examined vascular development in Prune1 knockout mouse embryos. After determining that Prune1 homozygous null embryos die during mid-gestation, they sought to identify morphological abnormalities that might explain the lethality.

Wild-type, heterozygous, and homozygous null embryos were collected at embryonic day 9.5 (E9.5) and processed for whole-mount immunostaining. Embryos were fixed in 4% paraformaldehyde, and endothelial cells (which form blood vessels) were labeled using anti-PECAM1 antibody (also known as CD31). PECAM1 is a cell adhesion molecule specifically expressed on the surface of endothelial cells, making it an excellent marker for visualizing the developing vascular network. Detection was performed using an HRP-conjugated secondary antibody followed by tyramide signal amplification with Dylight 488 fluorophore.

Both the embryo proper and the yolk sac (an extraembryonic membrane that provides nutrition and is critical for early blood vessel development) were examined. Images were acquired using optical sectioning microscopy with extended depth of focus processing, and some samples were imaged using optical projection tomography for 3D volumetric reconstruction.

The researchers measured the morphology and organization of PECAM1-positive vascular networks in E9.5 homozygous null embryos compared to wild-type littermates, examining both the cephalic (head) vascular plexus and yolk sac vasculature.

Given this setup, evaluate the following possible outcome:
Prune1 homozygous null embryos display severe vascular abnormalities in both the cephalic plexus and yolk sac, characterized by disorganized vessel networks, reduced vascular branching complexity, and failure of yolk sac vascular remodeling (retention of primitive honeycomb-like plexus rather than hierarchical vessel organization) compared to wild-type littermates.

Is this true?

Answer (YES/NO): YES